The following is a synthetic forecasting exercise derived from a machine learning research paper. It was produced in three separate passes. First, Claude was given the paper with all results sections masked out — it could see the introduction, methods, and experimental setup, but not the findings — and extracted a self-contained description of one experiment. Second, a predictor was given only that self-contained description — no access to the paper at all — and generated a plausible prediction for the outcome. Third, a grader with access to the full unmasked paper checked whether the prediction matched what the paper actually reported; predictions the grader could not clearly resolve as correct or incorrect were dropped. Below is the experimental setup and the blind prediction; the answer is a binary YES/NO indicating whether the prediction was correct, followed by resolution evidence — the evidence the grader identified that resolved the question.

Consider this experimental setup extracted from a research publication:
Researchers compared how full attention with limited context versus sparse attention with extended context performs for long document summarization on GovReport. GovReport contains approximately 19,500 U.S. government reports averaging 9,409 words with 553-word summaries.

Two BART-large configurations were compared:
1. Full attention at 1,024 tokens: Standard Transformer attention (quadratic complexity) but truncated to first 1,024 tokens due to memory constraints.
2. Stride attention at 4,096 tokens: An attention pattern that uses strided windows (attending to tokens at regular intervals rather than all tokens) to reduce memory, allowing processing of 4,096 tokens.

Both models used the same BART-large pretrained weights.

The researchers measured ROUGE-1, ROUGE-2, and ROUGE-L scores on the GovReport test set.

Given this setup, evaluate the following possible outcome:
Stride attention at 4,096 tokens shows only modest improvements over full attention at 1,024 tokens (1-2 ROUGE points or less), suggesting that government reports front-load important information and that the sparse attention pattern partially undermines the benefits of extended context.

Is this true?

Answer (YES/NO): YES